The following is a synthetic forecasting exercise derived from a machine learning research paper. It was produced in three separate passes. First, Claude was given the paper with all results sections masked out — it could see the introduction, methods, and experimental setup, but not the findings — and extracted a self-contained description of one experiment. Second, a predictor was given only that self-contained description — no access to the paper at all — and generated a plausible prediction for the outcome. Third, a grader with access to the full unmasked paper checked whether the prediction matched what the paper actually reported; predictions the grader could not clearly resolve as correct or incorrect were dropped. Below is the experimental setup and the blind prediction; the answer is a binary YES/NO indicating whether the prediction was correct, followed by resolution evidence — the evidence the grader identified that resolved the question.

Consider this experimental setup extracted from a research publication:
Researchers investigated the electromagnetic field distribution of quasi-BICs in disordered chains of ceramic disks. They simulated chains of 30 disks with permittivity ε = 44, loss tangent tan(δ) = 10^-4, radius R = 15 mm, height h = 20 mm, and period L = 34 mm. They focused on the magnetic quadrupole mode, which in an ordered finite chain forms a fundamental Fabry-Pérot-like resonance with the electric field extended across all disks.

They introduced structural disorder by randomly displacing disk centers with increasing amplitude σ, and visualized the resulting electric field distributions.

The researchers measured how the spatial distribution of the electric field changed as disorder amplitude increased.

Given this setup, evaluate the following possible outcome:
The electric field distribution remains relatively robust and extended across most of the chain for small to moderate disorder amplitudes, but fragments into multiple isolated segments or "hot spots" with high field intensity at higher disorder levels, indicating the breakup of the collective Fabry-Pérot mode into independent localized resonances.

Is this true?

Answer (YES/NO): NO